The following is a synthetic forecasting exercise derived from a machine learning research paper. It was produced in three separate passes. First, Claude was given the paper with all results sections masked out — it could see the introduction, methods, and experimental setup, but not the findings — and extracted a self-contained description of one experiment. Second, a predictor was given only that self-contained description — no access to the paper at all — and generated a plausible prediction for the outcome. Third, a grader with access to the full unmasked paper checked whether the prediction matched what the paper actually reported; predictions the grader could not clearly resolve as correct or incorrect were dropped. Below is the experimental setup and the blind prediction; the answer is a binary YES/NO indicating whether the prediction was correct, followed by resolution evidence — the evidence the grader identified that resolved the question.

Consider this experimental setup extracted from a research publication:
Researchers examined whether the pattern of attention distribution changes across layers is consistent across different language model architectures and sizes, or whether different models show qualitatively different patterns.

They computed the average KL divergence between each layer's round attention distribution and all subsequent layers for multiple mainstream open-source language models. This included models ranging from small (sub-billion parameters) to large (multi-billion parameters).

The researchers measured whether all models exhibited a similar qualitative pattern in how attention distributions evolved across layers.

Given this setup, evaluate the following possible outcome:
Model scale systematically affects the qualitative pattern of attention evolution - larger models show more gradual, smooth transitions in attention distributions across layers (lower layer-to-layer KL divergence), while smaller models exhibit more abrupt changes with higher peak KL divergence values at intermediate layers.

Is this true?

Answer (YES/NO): NO